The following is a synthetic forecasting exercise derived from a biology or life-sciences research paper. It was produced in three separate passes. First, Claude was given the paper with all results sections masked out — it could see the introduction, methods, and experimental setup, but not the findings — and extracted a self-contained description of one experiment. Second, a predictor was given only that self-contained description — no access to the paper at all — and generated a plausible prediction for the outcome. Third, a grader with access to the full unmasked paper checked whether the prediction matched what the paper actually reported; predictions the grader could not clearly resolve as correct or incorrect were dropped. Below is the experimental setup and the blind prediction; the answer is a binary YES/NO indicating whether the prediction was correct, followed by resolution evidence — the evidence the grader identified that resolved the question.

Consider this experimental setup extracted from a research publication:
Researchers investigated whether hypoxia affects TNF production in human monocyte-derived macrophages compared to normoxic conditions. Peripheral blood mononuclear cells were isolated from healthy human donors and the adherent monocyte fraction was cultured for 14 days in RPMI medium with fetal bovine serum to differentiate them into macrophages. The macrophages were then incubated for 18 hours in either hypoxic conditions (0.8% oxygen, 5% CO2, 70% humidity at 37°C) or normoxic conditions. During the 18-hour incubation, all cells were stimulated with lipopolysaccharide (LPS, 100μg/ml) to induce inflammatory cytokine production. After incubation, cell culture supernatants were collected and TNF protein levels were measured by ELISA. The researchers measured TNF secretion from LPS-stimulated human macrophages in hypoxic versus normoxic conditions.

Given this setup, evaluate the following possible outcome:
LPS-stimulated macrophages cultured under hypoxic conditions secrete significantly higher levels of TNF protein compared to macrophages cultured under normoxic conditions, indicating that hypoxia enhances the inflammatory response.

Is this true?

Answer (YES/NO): YES